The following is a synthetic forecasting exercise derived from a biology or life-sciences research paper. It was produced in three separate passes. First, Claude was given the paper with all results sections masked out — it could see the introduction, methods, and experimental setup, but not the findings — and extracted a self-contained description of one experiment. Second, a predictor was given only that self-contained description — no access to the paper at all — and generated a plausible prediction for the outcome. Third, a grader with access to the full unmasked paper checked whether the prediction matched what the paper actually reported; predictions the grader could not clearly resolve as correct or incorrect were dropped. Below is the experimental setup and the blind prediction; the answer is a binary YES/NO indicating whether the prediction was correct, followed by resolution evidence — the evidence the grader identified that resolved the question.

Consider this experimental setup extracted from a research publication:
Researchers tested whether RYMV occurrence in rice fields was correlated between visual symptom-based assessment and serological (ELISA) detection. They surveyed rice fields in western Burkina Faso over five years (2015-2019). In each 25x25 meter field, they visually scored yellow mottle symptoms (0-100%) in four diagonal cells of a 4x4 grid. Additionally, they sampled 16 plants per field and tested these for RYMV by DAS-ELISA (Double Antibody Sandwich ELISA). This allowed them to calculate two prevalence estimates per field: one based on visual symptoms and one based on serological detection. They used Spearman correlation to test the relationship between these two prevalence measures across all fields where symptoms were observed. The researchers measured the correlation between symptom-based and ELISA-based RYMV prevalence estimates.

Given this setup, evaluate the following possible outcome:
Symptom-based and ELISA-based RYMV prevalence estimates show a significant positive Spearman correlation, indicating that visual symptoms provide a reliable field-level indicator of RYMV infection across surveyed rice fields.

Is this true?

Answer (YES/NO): YES